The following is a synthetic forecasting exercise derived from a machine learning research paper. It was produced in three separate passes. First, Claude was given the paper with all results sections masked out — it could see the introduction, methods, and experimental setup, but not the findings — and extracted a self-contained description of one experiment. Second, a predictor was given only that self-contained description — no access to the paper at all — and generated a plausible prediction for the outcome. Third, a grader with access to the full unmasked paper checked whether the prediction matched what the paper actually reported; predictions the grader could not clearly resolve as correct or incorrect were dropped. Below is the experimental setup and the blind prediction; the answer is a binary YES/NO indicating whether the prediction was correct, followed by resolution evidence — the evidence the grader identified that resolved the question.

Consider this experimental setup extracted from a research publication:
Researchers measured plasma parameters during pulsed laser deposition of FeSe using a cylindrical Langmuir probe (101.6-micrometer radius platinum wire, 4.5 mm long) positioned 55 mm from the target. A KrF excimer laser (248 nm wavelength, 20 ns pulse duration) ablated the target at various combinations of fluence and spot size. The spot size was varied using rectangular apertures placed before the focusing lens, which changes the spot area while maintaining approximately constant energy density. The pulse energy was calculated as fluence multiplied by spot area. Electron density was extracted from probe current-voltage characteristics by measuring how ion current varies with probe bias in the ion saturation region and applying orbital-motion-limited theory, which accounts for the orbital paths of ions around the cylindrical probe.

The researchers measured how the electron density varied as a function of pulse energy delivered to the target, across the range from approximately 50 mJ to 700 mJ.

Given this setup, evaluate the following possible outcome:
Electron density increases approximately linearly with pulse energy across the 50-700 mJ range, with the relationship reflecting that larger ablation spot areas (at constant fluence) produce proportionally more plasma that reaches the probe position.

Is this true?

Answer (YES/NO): NO